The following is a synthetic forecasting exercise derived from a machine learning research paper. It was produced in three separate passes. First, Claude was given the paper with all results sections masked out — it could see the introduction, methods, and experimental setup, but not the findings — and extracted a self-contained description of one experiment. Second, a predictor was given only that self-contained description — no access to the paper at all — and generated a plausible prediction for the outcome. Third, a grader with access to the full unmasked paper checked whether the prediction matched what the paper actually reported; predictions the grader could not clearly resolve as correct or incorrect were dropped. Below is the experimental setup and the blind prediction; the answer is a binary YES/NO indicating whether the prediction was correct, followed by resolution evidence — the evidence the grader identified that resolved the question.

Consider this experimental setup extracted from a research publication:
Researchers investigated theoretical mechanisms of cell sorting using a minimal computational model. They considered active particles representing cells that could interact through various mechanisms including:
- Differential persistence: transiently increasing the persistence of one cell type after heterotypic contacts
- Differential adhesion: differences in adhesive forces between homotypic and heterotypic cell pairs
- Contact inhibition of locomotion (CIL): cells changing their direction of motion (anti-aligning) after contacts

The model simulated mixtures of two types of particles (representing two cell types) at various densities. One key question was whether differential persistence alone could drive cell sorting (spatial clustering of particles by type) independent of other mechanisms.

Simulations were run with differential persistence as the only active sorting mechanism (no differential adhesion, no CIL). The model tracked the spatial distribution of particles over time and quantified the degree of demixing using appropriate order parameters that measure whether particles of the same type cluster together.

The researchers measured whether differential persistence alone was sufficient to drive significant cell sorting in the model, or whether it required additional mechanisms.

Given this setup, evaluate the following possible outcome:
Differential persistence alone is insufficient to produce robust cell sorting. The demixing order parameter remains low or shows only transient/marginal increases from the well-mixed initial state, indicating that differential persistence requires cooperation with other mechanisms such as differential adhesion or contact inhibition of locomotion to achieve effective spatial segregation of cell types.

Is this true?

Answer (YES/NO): NO